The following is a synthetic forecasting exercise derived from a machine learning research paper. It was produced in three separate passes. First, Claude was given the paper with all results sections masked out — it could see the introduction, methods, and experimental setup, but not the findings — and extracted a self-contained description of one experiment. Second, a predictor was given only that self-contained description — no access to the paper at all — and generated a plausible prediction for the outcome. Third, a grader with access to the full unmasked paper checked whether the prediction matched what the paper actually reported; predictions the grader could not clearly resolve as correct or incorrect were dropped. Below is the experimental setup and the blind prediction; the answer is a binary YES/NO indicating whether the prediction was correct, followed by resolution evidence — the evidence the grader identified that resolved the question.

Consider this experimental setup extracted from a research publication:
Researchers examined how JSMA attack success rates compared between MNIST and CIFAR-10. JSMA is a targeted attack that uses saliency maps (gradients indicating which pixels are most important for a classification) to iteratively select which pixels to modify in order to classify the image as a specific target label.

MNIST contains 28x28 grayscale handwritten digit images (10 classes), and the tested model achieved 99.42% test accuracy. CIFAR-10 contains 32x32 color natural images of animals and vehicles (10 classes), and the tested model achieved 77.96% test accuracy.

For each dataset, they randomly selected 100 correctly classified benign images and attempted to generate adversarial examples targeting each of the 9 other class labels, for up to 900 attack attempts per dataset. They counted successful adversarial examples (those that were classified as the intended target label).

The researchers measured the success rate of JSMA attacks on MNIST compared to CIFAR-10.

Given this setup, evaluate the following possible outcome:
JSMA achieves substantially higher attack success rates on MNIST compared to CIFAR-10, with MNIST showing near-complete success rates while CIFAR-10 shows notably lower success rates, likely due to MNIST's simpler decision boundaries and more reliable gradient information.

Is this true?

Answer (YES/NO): NO